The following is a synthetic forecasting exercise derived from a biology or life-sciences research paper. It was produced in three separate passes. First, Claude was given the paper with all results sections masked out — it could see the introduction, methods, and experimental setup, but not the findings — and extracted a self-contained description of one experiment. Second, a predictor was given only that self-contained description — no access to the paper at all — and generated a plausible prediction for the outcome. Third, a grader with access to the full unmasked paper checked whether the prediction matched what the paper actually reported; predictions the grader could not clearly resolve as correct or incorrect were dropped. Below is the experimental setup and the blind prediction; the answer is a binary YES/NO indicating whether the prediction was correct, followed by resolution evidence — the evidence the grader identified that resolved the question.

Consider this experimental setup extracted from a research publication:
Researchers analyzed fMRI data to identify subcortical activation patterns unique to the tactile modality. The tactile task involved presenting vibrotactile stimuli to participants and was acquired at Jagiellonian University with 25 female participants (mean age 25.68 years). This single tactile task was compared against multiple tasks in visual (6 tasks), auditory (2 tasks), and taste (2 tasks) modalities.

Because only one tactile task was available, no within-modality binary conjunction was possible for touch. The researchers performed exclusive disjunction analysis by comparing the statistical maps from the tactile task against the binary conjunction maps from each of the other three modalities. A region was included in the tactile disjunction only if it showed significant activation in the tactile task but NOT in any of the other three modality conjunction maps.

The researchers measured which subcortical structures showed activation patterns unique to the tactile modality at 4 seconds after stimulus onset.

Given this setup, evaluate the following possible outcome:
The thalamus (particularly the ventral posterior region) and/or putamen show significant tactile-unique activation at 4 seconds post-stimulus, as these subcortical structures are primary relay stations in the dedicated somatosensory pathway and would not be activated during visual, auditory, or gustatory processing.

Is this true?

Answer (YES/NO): NO